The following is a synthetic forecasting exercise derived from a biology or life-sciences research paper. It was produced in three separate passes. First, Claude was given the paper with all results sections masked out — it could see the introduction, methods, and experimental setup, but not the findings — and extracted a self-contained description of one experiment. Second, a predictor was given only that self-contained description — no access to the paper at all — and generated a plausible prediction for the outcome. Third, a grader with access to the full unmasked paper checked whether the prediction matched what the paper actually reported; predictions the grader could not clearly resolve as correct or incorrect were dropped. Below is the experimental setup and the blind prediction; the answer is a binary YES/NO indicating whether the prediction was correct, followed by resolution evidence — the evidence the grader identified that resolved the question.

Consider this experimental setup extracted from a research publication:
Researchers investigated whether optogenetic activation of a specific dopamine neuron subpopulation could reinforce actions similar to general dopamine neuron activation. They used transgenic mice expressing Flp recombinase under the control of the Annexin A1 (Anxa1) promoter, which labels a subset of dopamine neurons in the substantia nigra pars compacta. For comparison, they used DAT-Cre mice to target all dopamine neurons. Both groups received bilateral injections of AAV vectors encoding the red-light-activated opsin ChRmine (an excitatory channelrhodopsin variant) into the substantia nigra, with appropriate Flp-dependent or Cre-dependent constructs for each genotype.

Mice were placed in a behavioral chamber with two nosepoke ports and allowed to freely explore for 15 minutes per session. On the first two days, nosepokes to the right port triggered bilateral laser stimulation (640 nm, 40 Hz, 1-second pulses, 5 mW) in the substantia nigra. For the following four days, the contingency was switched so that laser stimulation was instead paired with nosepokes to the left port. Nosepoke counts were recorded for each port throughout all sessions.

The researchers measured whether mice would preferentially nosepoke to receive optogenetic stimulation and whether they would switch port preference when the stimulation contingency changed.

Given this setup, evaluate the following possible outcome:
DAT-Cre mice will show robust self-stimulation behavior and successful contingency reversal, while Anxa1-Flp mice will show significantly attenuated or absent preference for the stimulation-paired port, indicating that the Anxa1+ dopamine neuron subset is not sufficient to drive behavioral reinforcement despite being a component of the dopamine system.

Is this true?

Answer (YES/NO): YES